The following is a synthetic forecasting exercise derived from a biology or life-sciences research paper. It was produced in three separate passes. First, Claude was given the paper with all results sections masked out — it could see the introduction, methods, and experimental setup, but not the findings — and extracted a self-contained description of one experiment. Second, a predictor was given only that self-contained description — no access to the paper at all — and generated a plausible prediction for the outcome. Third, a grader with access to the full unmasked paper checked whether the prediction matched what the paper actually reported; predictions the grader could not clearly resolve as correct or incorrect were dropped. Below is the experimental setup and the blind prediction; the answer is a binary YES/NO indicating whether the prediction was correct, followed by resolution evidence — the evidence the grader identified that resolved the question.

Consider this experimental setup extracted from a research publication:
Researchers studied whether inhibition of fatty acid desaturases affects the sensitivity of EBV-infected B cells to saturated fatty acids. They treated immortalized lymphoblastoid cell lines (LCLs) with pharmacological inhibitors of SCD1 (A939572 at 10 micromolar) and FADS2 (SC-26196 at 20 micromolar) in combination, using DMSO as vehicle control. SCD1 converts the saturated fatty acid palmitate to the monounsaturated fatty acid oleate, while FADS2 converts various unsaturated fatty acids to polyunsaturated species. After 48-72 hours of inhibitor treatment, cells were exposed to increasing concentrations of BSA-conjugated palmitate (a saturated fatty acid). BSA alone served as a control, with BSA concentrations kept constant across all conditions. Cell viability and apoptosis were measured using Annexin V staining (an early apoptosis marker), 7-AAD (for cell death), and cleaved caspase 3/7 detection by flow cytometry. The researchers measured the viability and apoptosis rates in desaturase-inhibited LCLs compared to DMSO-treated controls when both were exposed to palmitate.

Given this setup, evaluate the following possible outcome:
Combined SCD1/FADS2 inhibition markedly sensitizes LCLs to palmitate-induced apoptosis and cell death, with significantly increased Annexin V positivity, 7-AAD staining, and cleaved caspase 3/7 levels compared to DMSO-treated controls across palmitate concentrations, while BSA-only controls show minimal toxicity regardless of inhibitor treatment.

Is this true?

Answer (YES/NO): YES